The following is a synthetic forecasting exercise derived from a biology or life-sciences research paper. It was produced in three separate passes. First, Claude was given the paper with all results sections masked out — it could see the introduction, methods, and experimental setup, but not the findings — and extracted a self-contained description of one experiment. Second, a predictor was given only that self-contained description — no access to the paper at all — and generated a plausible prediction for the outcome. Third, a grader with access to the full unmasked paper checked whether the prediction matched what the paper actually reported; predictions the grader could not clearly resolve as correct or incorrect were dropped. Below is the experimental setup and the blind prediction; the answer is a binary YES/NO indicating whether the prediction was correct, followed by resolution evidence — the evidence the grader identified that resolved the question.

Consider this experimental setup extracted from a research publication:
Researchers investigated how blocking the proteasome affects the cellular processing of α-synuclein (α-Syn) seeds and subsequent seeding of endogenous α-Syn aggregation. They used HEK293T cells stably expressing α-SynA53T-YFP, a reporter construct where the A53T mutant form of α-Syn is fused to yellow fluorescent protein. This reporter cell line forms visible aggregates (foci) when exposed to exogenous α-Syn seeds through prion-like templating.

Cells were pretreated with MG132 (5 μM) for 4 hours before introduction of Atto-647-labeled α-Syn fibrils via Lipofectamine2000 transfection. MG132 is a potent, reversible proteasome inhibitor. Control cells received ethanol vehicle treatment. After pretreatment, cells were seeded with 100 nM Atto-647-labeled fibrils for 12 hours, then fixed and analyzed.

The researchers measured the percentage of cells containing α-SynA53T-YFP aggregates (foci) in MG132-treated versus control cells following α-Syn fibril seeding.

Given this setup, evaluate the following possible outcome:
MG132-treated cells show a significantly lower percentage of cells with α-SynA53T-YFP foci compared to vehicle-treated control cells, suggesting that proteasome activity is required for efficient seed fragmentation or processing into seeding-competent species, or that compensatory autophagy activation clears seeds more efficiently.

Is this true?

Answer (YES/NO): YES